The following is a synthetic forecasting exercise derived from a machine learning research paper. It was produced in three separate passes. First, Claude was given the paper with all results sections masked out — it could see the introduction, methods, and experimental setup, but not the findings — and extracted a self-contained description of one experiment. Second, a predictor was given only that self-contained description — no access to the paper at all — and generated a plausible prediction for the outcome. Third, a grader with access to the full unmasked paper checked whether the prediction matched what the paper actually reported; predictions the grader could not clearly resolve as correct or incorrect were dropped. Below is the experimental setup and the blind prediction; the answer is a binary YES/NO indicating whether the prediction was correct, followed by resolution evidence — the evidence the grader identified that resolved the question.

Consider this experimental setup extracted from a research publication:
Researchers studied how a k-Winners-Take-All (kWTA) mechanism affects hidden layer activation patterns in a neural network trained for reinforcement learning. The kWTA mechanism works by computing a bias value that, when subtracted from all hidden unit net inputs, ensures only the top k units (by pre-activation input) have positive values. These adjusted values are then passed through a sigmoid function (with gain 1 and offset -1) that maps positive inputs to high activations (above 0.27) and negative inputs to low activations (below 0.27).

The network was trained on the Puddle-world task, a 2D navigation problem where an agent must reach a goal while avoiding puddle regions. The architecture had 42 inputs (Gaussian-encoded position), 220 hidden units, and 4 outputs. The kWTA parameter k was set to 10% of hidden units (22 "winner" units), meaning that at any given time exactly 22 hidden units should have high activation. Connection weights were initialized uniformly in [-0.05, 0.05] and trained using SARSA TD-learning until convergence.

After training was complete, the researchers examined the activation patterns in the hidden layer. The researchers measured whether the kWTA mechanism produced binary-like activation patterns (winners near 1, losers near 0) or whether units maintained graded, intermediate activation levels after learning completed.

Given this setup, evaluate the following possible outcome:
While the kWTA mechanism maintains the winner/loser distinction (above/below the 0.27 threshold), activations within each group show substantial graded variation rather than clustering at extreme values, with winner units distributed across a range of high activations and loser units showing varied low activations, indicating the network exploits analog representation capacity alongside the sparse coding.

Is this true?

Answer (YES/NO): NO